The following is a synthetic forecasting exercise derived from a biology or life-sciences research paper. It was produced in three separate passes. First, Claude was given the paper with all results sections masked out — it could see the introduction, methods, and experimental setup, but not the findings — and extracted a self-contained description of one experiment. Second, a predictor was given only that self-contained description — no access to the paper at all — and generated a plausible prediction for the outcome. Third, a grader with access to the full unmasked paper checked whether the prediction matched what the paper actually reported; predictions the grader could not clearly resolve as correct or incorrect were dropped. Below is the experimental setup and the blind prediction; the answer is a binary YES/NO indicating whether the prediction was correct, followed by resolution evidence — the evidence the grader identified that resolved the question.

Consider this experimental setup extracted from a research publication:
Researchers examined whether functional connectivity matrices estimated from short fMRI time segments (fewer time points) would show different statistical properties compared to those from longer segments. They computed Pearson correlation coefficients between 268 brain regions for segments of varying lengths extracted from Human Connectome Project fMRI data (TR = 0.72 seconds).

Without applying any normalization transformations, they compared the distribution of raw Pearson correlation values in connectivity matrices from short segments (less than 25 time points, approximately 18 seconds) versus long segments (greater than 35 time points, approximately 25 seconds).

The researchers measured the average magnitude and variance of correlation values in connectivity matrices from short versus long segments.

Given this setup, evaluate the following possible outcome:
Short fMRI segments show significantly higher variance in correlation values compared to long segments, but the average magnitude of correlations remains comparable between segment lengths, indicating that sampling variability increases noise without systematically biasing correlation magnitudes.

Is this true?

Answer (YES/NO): NO